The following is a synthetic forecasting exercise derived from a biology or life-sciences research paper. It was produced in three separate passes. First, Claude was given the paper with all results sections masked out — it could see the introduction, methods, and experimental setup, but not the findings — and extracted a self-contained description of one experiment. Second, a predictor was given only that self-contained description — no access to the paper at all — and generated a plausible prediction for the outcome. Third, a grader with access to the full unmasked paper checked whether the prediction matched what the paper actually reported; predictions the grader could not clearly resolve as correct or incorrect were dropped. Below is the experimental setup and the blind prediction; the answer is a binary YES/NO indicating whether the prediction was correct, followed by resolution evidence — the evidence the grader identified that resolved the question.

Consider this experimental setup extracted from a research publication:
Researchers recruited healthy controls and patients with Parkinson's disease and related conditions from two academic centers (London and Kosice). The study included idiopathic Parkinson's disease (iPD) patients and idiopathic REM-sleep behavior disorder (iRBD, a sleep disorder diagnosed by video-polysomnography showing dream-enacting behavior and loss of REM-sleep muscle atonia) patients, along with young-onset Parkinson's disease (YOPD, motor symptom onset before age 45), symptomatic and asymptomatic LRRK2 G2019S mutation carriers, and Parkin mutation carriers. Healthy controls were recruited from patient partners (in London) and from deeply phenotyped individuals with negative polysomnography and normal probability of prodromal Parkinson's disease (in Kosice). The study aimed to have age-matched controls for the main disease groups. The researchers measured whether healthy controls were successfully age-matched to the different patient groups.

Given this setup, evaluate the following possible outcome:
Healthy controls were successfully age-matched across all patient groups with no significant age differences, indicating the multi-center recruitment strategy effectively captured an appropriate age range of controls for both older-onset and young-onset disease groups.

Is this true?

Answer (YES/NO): NO